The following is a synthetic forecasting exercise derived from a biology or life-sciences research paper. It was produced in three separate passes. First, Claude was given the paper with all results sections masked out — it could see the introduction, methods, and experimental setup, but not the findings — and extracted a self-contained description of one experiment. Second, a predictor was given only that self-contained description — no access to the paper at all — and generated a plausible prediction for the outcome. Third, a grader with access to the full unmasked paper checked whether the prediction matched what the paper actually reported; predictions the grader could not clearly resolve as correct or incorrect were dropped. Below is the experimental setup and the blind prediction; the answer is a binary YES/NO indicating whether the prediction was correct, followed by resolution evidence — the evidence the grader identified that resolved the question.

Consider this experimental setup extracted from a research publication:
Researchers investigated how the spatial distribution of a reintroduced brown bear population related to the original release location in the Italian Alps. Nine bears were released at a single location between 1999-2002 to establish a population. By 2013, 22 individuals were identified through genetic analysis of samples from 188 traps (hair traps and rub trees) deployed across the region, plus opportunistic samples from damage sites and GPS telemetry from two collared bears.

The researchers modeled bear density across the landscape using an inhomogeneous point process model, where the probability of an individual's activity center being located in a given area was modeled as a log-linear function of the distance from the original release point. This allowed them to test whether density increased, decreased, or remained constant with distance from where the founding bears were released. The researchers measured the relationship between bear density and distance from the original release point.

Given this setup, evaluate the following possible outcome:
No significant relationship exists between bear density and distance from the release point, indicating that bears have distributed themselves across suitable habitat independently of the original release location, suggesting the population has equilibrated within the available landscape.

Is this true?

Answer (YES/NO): NO